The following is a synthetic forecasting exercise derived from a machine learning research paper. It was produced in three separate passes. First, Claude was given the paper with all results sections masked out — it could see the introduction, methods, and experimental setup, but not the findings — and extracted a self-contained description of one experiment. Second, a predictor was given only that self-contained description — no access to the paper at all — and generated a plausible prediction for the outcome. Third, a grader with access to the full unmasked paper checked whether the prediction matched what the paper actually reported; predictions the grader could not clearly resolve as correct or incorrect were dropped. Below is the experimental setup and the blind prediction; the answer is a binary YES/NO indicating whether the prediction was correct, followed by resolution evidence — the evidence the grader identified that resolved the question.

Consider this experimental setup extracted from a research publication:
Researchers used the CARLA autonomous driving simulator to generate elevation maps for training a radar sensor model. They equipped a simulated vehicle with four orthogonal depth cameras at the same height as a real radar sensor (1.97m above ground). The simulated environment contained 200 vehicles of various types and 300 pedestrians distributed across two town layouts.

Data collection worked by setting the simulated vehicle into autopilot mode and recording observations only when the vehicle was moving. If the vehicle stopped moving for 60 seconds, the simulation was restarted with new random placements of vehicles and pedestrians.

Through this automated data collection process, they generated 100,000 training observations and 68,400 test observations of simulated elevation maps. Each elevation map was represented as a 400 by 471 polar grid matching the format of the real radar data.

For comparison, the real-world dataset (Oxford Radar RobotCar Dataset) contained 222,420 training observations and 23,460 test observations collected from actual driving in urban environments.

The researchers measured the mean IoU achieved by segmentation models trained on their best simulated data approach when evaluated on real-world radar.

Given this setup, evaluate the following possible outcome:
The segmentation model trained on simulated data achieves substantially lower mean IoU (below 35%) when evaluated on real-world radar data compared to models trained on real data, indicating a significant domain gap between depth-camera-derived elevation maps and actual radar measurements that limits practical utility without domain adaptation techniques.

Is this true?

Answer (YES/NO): NO